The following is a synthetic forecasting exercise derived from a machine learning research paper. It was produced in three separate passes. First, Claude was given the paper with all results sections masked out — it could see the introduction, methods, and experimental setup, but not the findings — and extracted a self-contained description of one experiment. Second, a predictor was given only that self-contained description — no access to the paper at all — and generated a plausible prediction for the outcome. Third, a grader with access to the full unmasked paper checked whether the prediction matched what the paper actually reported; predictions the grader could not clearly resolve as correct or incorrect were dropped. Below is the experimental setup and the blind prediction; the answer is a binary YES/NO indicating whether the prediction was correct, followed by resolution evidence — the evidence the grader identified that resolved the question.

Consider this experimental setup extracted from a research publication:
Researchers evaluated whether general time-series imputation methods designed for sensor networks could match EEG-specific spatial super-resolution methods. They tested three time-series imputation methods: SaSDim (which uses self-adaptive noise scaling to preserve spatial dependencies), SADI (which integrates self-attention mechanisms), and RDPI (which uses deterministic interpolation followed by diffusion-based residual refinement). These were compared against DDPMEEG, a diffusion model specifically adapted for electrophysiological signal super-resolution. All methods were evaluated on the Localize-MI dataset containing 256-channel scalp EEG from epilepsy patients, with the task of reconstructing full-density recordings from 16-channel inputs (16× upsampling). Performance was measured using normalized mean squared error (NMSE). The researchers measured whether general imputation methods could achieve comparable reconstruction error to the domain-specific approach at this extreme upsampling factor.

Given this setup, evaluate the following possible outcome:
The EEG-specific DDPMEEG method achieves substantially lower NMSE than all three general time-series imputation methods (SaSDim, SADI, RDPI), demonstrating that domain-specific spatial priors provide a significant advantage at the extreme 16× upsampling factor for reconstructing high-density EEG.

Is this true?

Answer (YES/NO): YES